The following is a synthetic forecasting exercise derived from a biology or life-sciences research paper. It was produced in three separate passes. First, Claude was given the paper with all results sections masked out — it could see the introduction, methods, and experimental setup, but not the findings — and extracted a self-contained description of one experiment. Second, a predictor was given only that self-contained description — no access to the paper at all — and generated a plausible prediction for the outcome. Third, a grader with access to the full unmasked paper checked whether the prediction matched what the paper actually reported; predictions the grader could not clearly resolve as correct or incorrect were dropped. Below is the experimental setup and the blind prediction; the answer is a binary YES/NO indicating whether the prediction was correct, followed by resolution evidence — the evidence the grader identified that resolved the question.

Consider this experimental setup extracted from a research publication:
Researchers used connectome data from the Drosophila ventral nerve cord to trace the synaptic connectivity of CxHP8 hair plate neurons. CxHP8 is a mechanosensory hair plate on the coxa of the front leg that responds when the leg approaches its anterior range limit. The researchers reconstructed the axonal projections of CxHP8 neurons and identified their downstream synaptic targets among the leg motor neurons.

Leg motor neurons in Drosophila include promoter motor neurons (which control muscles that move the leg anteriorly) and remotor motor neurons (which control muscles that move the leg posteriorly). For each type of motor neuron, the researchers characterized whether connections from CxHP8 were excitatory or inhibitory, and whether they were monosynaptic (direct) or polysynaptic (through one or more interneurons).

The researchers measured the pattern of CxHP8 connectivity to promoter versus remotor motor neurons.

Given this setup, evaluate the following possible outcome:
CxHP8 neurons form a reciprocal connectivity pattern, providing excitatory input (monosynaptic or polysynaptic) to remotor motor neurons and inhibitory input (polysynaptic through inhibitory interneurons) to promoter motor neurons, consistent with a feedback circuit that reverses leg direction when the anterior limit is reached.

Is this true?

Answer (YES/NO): YES